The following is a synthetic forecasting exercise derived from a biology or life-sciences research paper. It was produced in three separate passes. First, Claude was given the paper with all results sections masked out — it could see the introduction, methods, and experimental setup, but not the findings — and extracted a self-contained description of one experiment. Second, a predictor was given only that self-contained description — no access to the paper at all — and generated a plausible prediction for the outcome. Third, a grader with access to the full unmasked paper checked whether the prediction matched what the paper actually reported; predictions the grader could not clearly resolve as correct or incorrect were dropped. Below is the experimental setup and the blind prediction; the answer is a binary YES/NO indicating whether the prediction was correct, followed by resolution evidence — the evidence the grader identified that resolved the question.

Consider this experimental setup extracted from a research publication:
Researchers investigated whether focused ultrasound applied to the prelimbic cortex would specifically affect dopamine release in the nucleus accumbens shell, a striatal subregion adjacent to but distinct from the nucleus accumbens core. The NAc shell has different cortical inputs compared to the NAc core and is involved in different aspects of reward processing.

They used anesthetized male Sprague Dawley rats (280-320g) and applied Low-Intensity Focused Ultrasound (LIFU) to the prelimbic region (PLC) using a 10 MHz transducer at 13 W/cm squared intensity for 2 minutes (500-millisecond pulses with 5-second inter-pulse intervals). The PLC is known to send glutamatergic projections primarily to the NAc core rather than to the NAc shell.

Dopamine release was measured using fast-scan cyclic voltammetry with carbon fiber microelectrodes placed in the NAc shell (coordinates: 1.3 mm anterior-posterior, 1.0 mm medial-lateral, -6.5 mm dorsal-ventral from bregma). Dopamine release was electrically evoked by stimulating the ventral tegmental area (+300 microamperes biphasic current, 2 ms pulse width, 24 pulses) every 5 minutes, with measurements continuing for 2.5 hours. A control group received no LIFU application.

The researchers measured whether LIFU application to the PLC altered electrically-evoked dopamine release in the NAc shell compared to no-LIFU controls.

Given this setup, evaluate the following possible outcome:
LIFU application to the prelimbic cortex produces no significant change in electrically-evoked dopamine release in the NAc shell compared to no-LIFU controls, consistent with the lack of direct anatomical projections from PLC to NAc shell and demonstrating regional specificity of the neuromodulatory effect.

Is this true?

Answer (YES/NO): YES